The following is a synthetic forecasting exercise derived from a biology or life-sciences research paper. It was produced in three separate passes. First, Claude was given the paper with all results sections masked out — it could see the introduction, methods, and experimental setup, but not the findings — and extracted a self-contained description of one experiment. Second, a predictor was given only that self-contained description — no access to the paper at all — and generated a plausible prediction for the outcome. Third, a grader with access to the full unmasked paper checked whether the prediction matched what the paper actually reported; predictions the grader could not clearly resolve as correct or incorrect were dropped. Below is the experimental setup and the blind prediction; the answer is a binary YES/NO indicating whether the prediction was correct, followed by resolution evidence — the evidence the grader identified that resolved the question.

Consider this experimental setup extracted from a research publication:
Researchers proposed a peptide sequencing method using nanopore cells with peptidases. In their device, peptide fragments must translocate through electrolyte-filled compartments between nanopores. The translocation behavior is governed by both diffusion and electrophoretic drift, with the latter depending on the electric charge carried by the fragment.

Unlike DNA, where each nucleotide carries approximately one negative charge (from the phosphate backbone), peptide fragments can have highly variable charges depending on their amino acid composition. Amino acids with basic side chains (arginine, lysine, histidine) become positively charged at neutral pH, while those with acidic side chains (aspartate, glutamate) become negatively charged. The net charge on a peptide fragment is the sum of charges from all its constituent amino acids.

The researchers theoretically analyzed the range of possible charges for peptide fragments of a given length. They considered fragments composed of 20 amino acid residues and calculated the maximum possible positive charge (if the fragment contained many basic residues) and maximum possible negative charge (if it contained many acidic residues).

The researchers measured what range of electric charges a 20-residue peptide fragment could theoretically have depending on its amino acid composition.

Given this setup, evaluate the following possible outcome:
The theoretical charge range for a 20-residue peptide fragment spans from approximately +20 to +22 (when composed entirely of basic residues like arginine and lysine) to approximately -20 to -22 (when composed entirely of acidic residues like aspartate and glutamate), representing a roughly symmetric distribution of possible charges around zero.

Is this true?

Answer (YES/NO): NO